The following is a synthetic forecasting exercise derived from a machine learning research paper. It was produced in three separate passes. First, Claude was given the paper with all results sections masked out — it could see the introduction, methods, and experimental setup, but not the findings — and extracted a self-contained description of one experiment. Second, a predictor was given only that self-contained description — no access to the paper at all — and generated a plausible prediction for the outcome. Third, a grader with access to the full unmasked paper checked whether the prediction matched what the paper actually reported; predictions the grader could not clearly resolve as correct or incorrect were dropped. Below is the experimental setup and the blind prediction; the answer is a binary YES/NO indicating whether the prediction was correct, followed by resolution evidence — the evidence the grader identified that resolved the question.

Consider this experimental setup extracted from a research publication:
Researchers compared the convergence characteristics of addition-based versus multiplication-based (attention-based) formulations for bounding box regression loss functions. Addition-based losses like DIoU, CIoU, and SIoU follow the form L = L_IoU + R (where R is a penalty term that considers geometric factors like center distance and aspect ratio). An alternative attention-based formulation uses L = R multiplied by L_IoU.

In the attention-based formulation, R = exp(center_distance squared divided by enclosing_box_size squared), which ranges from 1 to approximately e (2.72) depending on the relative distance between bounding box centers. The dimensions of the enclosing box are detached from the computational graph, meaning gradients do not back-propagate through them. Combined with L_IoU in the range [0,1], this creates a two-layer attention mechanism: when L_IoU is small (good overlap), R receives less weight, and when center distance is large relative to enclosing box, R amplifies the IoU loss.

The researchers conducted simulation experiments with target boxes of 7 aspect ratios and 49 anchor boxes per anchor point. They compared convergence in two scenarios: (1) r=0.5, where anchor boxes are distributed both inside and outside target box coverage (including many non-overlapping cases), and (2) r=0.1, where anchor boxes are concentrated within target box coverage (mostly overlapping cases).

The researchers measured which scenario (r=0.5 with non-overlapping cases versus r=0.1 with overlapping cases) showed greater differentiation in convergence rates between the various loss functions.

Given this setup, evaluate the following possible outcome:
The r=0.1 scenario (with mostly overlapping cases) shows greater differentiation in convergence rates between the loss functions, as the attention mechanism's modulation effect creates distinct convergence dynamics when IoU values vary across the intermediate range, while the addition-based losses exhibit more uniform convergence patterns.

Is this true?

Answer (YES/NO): NO